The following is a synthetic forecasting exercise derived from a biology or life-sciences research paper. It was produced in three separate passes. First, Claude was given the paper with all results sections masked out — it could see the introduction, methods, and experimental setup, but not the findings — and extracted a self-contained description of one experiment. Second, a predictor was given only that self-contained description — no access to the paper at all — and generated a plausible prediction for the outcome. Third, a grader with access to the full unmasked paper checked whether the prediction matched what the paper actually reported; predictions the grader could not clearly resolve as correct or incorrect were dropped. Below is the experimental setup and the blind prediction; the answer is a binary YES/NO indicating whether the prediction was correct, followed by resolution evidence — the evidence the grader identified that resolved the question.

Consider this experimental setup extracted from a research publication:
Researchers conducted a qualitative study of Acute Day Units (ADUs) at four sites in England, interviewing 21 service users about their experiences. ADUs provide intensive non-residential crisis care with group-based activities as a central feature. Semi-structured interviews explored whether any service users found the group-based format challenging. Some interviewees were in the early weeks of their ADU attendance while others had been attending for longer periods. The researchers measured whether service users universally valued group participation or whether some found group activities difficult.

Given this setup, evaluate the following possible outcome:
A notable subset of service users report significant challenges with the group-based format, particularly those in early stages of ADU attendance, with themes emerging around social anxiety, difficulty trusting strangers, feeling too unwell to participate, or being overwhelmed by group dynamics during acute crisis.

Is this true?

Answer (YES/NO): NO